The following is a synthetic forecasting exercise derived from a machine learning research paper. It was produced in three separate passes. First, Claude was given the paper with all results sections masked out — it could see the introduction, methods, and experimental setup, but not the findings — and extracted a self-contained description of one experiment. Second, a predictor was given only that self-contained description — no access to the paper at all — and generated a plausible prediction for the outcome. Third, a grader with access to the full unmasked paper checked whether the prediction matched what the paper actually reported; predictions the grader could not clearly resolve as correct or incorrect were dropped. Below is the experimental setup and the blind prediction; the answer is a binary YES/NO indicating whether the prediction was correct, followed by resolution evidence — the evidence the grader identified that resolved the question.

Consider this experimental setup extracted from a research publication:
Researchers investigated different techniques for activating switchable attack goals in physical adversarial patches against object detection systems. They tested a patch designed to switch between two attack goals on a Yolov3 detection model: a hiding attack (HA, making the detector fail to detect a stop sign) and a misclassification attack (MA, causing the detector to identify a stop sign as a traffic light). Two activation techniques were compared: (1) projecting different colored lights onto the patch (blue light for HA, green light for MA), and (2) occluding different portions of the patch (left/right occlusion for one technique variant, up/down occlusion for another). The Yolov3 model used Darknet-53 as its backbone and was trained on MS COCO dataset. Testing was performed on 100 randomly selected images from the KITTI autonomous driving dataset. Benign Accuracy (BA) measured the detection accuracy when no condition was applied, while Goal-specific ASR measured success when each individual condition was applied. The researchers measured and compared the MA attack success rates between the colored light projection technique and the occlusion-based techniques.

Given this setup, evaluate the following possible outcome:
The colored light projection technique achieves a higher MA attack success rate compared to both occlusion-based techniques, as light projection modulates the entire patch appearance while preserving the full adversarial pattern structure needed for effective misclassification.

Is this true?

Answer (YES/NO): YES